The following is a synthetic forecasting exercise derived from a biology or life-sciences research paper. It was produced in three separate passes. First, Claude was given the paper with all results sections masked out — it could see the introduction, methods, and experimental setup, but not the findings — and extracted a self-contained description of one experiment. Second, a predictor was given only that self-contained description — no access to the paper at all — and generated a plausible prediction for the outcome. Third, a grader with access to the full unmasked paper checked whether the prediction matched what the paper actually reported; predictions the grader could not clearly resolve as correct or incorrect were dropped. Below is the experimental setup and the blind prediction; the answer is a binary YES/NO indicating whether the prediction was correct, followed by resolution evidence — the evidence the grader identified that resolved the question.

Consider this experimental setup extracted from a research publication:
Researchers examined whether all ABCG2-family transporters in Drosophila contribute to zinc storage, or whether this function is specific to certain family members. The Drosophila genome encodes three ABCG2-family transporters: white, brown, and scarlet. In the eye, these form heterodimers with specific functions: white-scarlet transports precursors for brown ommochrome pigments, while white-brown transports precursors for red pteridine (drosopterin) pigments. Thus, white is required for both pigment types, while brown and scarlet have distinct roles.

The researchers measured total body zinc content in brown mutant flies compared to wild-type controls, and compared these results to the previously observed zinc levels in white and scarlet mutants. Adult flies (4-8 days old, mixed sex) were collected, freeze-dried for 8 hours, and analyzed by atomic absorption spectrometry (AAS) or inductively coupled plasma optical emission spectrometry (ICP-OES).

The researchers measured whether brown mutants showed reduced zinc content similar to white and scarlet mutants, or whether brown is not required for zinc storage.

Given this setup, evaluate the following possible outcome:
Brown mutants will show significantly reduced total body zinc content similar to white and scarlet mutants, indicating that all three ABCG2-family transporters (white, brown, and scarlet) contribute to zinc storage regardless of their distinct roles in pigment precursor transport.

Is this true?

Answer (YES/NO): NO